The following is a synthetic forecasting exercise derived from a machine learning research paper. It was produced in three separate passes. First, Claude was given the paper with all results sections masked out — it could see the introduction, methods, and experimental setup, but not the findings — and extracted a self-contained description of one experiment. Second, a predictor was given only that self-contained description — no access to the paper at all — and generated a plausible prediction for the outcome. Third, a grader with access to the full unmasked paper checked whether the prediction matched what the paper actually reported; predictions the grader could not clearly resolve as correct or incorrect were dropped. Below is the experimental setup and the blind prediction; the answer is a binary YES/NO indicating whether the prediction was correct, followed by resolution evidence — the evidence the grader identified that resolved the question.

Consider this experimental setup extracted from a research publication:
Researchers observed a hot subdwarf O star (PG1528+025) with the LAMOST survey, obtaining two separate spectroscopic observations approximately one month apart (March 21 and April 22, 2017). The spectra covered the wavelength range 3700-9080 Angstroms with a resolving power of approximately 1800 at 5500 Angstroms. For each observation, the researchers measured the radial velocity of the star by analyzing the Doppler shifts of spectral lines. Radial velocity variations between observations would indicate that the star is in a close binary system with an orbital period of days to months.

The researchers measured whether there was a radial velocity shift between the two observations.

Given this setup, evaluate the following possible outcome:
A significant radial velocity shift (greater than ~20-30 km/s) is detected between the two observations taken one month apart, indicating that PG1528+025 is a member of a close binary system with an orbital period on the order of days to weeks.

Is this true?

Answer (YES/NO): NO